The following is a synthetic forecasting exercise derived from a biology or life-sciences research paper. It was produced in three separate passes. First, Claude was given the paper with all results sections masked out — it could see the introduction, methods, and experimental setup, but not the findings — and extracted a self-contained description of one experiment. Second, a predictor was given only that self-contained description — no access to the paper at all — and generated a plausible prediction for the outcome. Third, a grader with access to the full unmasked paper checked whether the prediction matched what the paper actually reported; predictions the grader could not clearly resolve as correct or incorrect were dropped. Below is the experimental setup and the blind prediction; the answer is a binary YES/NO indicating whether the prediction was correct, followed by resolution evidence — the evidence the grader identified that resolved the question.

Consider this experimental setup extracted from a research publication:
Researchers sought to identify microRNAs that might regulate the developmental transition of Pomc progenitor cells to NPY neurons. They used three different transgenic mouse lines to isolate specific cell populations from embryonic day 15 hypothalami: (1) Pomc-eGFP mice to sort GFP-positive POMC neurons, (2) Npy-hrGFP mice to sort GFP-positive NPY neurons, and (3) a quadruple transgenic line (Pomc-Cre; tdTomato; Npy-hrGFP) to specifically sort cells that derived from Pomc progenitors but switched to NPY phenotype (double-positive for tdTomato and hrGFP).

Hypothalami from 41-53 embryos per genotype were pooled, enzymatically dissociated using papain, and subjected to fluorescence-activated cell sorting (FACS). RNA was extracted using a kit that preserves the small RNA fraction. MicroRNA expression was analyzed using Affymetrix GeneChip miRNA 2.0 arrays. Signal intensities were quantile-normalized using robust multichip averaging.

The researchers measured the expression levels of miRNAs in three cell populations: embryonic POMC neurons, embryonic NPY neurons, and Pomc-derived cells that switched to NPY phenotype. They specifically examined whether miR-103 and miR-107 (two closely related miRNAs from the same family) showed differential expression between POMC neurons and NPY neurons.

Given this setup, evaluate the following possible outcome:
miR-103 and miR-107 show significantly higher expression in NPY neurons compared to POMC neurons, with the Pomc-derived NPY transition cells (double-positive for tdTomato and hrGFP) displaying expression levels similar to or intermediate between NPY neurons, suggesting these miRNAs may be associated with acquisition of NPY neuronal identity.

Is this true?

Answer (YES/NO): NO